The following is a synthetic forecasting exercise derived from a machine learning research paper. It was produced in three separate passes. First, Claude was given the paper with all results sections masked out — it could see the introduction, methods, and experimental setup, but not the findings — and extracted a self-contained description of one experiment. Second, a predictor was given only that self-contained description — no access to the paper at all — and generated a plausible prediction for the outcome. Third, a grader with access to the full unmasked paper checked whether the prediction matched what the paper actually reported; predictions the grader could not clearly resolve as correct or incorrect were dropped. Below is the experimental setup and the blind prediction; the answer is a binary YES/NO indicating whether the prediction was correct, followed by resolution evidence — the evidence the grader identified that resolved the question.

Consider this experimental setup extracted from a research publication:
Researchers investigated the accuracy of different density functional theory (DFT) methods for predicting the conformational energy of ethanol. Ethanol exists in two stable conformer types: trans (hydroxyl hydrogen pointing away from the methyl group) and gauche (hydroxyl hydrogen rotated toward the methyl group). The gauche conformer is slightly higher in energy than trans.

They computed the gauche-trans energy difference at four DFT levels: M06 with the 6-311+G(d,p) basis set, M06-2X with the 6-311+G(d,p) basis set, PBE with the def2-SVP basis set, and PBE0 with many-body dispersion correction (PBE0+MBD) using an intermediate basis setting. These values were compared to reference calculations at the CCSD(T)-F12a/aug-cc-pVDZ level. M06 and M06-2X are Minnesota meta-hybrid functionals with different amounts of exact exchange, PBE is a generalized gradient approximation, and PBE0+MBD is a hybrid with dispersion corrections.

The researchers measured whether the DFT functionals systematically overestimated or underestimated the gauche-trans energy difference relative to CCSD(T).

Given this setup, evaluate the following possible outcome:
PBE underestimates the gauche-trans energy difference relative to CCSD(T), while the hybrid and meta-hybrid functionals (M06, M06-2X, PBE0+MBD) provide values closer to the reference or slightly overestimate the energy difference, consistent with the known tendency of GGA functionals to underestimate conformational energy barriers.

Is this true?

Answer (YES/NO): NO